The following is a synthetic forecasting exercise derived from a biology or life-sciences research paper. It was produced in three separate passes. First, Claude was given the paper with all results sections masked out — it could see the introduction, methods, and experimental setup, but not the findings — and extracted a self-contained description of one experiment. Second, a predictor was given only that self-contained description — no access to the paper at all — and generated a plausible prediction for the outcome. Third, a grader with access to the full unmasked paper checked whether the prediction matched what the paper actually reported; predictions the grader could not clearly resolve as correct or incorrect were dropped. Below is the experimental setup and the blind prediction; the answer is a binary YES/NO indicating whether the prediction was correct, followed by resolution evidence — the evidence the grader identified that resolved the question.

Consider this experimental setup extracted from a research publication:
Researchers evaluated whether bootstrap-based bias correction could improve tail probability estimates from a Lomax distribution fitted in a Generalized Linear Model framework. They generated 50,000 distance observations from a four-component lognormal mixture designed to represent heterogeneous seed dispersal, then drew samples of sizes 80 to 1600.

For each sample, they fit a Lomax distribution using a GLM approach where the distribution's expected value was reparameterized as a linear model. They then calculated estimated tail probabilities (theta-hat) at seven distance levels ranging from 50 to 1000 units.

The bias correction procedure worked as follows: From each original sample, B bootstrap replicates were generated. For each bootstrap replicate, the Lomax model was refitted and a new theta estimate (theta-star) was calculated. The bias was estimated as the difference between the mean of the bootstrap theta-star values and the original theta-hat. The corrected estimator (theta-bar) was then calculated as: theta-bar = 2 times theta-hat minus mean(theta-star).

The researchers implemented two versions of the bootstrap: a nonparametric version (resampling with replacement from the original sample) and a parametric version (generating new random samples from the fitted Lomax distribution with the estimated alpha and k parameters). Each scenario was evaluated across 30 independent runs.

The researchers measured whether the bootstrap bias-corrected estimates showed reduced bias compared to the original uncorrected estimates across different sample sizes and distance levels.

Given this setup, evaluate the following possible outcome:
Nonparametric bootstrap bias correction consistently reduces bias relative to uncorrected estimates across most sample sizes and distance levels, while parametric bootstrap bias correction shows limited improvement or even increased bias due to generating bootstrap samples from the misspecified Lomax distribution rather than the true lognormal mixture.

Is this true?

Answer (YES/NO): NO